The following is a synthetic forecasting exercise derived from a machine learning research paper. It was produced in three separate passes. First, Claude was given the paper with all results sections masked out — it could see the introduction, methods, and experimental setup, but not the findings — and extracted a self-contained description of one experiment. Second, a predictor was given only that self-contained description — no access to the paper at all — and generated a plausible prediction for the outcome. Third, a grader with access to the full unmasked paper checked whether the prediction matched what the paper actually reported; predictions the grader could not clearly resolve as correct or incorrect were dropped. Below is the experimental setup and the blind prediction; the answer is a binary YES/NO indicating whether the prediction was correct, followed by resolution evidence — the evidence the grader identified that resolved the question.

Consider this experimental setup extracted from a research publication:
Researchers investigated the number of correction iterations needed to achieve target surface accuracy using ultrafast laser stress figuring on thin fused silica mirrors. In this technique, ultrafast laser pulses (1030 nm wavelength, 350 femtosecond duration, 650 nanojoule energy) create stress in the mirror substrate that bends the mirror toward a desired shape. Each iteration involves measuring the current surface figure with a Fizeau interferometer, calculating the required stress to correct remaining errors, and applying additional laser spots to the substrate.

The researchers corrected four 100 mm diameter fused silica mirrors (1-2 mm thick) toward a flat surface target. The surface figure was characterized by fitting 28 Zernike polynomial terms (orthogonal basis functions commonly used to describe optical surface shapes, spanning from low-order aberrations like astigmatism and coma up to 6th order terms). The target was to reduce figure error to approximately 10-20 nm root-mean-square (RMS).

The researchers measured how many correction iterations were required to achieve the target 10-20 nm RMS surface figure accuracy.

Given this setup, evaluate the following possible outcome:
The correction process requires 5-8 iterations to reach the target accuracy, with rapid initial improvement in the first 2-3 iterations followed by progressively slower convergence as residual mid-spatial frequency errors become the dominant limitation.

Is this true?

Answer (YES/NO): NO